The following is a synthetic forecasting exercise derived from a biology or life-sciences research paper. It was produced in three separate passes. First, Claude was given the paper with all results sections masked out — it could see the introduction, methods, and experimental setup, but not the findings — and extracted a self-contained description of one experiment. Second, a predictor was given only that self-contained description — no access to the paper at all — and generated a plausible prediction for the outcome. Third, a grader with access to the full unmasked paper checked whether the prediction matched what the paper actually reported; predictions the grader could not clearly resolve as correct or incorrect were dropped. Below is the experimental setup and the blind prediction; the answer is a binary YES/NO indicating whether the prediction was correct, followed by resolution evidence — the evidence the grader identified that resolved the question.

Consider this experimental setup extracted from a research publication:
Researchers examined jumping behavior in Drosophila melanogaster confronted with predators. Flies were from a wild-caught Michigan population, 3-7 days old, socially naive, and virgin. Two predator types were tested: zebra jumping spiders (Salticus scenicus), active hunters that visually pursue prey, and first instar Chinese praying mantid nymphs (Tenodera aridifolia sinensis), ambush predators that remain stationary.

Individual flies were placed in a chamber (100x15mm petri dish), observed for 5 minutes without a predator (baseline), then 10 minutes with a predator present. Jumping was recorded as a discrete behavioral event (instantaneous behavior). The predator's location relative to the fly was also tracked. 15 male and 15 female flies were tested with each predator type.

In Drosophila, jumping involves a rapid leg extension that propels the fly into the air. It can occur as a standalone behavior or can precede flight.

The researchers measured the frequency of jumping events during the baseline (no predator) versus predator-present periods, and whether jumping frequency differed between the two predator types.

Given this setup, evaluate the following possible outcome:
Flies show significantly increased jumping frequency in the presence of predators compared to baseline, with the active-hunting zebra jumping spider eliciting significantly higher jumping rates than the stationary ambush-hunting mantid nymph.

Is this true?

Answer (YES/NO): NO